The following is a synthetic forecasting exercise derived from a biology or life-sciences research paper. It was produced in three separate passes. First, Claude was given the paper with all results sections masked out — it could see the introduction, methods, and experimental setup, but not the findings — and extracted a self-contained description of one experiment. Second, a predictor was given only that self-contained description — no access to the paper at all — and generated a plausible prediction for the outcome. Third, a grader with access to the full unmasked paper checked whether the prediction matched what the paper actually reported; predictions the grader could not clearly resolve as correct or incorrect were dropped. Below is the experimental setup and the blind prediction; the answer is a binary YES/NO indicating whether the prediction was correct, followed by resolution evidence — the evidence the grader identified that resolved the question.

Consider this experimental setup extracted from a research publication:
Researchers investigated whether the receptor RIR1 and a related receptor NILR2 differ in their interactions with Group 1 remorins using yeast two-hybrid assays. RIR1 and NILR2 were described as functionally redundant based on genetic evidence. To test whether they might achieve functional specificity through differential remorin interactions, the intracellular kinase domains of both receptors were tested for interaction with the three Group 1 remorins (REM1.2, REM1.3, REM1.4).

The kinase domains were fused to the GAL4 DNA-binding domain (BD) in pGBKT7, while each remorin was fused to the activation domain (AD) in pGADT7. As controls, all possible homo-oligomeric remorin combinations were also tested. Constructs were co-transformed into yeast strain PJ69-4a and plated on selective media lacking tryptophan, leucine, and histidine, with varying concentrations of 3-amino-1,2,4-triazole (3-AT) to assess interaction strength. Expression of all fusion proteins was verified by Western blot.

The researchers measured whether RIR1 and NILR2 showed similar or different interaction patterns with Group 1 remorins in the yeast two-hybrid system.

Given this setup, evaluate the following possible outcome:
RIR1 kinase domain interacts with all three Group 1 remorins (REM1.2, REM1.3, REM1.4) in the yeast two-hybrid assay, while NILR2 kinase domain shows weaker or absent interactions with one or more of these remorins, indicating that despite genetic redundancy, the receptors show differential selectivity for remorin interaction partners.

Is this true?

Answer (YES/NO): NO